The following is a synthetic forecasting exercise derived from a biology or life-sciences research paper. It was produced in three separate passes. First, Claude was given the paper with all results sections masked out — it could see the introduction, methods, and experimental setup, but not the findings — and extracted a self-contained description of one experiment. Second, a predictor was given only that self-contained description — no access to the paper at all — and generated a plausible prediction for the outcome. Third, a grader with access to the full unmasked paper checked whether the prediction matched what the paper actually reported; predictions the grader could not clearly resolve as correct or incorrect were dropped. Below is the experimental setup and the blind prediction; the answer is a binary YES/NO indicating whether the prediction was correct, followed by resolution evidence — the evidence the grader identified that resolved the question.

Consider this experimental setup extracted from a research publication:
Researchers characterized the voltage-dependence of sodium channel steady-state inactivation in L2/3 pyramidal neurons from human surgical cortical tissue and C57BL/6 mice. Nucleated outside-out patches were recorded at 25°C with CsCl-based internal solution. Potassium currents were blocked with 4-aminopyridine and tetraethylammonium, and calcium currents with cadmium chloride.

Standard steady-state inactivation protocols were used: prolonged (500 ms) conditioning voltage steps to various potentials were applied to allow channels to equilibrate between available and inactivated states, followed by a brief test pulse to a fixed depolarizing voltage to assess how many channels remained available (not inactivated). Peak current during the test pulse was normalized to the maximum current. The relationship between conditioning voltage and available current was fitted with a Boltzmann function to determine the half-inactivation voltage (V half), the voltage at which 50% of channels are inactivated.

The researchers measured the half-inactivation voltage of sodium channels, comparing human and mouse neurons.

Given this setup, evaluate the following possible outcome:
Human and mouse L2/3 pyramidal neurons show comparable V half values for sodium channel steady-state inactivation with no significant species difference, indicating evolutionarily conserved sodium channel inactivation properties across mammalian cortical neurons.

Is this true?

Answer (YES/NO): NO